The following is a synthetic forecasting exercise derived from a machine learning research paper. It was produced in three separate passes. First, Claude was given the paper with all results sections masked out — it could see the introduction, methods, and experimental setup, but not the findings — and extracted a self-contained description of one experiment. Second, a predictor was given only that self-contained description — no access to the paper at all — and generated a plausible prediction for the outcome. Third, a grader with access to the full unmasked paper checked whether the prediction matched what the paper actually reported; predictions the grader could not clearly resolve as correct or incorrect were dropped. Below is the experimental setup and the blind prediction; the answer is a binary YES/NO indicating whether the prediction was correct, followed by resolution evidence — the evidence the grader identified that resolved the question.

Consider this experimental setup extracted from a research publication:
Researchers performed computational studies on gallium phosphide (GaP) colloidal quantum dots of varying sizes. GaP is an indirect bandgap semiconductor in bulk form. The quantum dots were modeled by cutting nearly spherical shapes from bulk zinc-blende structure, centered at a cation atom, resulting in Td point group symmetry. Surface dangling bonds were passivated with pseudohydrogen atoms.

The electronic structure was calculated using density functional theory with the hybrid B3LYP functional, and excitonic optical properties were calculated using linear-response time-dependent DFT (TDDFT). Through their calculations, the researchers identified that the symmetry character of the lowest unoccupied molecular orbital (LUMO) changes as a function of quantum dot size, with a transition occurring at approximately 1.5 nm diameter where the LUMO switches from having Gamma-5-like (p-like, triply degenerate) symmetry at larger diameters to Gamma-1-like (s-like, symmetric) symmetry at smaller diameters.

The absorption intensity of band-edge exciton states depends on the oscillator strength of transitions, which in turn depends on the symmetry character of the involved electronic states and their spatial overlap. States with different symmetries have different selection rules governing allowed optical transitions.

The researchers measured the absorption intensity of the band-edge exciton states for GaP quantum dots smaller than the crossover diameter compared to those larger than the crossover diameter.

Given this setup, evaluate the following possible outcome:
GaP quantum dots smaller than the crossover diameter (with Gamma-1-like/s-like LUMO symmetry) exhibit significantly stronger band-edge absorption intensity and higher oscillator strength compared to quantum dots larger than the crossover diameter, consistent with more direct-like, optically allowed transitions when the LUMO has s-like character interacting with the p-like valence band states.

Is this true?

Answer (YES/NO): YES